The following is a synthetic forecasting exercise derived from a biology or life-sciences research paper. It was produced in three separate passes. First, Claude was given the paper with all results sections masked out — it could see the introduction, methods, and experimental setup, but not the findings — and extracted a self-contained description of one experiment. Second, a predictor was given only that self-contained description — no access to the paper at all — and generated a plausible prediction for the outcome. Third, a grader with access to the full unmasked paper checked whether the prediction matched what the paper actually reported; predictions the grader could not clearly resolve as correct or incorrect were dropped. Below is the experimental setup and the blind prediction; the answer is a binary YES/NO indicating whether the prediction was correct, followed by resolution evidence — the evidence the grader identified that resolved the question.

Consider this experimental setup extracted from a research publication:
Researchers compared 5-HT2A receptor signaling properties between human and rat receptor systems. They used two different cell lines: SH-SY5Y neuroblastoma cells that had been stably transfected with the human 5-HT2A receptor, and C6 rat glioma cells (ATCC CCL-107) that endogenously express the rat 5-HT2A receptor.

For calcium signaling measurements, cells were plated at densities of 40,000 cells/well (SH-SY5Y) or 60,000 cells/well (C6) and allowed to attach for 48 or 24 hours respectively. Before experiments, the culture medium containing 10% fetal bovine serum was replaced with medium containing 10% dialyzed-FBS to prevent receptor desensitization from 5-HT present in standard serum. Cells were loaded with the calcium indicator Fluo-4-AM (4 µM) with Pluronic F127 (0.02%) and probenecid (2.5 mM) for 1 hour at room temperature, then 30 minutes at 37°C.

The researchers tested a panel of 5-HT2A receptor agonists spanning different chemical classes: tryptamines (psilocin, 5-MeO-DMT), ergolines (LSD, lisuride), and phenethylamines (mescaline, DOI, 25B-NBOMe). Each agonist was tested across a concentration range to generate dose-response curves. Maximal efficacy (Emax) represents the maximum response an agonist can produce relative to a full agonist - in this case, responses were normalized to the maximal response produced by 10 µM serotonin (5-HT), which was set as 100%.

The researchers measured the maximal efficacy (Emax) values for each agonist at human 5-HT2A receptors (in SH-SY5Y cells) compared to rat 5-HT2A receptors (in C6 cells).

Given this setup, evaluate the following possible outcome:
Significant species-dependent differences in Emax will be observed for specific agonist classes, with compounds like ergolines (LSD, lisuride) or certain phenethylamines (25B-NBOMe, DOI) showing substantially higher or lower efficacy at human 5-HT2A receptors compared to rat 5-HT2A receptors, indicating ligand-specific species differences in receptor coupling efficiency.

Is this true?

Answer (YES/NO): NO